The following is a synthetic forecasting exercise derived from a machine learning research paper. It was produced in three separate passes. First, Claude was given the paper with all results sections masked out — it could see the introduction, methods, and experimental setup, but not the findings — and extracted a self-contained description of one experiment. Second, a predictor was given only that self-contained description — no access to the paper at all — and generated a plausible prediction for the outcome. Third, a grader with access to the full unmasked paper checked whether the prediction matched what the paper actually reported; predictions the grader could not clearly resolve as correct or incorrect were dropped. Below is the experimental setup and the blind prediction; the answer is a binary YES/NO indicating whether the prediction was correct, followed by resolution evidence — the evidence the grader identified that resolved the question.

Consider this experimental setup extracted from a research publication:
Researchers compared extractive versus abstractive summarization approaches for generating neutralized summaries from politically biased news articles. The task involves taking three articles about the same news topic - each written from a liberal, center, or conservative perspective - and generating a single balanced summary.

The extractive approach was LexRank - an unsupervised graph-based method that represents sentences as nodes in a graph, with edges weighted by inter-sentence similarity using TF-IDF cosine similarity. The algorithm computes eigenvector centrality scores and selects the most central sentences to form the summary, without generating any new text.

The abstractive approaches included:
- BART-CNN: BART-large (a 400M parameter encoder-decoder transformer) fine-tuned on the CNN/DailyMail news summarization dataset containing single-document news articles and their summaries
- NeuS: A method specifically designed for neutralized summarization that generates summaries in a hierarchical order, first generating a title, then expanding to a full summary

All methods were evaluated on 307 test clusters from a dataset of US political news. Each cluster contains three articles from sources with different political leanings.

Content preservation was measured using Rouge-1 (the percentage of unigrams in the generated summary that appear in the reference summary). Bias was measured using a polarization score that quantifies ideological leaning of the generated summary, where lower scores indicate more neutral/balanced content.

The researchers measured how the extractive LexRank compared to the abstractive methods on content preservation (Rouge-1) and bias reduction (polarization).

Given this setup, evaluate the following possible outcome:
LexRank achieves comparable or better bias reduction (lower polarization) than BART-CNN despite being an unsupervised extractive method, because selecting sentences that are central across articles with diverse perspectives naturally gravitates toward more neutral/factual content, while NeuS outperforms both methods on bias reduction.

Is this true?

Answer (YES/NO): YES